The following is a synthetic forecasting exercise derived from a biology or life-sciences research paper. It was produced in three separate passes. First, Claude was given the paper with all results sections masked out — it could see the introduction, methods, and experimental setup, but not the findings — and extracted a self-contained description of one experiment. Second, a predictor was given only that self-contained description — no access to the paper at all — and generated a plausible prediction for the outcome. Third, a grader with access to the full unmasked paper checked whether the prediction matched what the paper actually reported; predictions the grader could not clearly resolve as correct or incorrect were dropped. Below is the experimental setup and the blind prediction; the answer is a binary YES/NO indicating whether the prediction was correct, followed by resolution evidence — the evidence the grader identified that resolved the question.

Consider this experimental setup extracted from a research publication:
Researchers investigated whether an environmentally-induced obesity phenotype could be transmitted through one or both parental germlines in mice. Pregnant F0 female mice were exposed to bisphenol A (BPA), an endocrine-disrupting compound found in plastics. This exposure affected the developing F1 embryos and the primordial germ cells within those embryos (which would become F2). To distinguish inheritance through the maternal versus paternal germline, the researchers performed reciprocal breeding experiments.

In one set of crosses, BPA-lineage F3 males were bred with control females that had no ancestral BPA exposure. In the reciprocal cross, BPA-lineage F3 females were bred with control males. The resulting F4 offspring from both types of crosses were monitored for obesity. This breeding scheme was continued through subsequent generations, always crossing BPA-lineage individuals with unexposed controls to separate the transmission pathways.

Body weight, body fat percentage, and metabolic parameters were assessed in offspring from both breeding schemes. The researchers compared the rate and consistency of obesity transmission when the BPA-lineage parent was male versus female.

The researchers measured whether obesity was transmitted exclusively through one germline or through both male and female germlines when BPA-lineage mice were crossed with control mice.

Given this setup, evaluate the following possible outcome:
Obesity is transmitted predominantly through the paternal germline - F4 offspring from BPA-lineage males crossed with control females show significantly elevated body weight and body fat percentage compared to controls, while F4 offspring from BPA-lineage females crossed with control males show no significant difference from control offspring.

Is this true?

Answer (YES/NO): NO